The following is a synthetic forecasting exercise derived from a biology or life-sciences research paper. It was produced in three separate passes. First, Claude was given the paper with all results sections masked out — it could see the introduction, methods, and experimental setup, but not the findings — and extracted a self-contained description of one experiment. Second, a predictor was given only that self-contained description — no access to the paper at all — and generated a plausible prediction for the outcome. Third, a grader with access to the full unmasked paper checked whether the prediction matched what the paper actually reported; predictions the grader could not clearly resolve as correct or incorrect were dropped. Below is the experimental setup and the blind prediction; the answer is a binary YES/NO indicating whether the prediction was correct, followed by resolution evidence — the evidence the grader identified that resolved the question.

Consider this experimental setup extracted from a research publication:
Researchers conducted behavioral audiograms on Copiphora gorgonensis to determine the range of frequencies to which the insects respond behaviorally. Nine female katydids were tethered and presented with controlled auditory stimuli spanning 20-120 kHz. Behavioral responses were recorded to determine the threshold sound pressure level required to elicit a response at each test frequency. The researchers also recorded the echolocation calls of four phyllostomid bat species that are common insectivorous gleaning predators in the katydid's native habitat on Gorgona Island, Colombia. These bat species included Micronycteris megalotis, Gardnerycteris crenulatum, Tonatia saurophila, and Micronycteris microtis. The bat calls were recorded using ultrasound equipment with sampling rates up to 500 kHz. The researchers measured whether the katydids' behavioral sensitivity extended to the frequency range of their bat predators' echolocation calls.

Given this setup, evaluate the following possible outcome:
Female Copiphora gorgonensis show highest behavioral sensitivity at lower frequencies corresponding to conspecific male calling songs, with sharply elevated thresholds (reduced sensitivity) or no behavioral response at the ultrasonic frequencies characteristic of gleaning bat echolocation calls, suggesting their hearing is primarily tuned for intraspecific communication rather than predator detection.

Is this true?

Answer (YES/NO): NO